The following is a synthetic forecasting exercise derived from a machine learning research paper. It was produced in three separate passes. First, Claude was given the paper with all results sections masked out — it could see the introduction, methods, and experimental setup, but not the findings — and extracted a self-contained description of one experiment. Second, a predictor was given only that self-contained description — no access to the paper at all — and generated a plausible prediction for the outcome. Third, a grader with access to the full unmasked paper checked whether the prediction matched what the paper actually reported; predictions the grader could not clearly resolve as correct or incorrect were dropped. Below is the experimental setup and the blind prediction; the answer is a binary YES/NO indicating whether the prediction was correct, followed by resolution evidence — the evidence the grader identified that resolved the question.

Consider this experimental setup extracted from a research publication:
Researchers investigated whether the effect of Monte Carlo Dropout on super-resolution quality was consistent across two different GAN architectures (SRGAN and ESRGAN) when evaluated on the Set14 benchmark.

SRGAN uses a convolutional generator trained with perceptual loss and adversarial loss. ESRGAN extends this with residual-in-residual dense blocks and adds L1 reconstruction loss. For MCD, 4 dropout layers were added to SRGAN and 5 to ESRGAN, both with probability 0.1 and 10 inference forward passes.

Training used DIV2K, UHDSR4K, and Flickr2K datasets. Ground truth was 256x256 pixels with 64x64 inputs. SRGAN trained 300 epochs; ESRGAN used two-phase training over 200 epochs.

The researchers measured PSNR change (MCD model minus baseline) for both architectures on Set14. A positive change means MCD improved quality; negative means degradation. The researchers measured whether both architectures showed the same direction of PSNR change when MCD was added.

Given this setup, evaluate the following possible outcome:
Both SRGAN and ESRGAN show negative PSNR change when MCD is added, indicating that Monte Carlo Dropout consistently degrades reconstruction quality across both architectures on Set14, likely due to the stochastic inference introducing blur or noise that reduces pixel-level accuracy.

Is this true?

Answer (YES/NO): YES